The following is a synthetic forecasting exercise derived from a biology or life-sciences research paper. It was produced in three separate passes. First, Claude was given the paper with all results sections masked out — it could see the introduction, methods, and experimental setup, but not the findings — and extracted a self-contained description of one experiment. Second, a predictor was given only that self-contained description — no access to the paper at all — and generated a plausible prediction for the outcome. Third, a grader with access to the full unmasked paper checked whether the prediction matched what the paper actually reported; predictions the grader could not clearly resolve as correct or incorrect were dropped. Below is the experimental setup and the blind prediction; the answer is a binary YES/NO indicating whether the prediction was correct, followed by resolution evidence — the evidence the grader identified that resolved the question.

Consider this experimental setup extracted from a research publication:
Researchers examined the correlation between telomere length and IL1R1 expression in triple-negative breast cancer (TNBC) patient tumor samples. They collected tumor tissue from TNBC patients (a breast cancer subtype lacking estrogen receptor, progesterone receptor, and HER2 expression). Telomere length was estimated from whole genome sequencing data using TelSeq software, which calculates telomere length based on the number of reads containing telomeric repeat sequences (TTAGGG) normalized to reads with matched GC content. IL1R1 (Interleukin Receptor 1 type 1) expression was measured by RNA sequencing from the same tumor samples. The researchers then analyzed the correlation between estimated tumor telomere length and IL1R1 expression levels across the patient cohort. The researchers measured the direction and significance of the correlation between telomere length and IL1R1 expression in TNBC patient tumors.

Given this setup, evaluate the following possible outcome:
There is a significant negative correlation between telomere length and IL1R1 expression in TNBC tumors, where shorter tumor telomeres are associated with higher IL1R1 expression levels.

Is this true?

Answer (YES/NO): YES